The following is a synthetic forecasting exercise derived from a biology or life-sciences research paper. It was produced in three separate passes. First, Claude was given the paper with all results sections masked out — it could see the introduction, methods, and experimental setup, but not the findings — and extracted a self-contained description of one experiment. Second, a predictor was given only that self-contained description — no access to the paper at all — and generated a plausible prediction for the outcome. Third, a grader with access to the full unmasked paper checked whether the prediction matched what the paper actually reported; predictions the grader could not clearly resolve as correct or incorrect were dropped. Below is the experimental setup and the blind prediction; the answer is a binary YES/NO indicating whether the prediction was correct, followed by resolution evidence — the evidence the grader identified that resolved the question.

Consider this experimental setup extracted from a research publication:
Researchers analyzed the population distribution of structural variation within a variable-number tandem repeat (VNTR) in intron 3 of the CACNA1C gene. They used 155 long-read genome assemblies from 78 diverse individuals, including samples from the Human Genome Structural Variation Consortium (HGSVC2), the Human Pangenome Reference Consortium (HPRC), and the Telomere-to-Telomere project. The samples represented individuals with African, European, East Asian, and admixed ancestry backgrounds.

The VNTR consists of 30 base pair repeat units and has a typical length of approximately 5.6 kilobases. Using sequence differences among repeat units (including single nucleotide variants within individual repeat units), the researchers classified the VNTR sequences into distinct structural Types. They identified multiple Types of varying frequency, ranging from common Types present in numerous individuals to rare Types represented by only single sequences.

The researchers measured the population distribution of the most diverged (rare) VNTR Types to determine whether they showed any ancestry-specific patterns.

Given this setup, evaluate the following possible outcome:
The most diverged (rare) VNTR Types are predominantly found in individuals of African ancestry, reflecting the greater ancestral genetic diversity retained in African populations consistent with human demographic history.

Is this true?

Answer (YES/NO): YES